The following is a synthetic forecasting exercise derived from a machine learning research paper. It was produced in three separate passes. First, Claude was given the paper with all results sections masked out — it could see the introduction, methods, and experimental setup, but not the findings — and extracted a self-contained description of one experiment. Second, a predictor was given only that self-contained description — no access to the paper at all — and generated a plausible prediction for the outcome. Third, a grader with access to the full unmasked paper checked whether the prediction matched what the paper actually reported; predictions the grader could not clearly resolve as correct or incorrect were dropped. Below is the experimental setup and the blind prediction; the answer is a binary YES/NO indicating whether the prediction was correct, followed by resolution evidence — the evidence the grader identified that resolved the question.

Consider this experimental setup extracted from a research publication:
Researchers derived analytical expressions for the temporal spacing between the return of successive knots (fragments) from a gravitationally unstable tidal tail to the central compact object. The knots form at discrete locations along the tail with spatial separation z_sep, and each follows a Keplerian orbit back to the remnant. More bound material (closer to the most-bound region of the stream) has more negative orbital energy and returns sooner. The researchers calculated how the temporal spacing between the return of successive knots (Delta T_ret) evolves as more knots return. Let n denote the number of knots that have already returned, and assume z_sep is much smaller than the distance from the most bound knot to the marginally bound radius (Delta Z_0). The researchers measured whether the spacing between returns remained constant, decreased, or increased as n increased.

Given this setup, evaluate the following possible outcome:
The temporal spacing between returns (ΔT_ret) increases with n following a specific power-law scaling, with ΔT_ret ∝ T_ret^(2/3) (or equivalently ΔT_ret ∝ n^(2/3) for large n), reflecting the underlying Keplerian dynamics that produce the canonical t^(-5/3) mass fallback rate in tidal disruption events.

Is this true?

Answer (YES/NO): NO